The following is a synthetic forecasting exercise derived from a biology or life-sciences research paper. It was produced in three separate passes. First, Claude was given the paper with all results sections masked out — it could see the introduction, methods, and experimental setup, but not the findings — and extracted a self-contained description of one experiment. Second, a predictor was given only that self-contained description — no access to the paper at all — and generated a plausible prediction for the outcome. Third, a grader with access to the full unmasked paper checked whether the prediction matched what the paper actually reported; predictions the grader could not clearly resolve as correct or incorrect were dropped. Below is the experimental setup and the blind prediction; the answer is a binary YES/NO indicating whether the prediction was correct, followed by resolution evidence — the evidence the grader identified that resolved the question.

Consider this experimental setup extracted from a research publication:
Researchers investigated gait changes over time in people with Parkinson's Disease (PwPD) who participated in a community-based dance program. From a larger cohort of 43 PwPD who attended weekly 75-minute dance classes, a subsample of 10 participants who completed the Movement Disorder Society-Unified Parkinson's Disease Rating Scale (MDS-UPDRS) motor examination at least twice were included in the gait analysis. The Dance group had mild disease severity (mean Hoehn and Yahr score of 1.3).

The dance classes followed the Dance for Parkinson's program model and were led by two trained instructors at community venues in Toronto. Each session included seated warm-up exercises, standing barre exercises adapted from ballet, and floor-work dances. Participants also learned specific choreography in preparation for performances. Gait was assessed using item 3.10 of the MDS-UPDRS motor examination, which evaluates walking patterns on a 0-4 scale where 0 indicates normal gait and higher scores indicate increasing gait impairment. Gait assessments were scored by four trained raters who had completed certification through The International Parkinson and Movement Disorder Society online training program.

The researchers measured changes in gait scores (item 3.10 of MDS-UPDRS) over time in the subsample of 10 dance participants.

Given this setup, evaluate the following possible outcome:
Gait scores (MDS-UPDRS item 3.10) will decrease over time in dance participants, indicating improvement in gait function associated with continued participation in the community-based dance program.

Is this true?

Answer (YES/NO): NO